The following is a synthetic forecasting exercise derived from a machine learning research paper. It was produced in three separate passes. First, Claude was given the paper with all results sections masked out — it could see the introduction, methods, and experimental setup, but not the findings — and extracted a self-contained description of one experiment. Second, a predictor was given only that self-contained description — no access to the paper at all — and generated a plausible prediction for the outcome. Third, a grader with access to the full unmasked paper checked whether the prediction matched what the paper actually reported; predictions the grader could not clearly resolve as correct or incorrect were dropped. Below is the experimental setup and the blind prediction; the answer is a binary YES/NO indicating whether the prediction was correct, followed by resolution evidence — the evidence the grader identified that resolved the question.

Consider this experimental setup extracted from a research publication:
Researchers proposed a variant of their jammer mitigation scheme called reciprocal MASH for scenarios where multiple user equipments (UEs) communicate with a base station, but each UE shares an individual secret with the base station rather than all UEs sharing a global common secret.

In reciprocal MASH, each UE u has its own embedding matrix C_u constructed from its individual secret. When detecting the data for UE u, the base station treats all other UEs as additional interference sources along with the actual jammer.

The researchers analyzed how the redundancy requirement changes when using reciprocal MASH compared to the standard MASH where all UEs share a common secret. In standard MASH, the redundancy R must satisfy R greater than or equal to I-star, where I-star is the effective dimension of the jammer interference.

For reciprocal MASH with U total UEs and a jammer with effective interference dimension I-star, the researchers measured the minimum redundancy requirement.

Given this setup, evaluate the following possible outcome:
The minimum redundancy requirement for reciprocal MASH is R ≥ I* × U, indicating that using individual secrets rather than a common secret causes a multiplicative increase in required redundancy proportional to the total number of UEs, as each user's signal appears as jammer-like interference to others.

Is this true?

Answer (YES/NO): NO